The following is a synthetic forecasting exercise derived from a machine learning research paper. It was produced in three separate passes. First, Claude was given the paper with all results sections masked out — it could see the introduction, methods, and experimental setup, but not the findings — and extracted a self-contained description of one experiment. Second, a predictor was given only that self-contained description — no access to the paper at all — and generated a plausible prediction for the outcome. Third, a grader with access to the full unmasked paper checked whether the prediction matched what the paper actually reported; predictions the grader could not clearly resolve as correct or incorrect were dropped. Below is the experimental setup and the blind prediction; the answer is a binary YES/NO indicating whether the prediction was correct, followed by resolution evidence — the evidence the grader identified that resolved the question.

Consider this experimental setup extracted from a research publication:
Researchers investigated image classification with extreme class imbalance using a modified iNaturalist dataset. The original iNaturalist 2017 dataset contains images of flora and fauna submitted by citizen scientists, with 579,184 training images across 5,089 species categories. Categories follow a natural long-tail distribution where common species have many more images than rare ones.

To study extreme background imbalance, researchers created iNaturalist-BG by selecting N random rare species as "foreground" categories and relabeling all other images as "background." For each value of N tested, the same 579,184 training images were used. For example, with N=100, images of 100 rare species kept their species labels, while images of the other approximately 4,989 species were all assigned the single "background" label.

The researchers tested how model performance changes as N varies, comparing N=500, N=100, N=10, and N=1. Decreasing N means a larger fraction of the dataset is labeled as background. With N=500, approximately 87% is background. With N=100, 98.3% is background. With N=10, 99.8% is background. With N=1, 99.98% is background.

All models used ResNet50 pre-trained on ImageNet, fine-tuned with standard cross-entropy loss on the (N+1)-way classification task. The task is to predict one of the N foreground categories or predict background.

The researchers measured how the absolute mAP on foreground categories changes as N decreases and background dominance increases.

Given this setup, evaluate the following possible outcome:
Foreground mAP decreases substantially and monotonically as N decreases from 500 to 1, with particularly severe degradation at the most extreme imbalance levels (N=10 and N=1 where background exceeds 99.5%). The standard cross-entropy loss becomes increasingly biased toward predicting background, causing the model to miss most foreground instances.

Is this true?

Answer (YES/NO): NO